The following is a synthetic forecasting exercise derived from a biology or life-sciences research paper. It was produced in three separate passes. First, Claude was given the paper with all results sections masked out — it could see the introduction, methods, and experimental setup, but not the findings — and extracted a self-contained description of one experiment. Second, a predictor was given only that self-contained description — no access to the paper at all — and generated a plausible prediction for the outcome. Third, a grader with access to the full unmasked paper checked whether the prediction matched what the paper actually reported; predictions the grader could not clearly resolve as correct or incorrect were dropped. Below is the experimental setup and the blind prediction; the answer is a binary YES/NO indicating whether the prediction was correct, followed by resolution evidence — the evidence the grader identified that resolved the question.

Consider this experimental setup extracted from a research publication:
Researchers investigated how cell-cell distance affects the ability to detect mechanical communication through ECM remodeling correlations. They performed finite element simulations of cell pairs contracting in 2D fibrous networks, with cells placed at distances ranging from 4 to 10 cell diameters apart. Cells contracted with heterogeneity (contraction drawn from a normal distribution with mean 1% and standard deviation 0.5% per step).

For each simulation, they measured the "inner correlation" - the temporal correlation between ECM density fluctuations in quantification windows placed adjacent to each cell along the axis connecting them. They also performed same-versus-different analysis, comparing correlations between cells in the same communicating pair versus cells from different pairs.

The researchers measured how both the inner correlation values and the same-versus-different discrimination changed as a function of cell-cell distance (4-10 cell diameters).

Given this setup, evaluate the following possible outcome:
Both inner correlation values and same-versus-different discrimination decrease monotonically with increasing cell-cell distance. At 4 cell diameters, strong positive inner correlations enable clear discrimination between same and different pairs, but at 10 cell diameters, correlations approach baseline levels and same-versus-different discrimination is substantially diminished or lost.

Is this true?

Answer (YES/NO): NO